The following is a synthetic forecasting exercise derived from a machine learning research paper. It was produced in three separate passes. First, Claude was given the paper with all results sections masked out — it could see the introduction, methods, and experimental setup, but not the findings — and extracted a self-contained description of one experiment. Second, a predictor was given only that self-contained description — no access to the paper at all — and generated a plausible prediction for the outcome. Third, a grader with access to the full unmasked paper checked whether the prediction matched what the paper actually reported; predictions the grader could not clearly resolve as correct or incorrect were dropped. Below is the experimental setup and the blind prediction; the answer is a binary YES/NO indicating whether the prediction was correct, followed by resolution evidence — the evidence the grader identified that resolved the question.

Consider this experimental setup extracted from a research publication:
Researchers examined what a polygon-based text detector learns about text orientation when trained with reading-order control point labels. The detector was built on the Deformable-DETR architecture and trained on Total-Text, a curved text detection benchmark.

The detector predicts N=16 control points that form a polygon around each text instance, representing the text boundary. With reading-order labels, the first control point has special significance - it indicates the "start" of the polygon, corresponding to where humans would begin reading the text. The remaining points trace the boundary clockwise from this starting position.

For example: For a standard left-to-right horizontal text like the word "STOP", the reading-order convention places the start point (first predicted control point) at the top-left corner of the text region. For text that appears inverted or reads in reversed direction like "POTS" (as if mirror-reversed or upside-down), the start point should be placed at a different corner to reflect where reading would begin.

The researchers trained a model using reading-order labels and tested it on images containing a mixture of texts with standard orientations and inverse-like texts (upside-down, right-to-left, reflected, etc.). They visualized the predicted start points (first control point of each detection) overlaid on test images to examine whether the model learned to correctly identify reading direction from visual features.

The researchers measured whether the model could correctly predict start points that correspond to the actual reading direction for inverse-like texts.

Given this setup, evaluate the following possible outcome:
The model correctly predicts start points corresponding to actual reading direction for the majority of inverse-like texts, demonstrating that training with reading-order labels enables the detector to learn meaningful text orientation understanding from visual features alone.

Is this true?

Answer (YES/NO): NO